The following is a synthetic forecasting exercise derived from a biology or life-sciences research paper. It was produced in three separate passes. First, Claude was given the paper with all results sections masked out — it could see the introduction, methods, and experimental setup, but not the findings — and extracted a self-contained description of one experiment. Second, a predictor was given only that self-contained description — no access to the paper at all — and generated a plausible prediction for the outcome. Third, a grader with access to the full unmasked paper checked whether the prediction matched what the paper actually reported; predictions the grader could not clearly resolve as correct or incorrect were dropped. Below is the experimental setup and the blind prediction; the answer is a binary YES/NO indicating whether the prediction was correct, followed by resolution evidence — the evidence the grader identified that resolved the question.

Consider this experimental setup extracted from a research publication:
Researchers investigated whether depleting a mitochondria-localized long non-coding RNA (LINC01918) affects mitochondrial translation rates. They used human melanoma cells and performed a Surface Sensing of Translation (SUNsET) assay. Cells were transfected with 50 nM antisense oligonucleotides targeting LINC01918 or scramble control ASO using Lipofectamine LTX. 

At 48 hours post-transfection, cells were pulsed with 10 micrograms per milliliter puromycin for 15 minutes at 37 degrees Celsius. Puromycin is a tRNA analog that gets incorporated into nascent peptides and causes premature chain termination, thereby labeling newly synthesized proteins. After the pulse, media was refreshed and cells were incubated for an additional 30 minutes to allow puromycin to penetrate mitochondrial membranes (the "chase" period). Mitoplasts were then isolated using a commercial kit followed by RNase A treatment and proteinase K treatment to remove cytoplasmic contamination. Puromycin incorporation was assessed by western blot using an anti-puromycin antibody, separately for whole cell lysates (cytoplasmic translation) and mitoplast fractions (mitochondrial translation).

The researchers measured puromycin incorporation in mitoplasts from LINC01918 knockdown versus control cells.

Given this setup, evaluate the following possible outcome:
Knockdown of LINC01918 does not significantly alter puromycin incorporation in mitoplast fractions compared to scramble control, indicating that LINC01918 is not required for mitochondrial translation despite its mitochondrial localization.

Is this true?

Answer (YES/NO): NO